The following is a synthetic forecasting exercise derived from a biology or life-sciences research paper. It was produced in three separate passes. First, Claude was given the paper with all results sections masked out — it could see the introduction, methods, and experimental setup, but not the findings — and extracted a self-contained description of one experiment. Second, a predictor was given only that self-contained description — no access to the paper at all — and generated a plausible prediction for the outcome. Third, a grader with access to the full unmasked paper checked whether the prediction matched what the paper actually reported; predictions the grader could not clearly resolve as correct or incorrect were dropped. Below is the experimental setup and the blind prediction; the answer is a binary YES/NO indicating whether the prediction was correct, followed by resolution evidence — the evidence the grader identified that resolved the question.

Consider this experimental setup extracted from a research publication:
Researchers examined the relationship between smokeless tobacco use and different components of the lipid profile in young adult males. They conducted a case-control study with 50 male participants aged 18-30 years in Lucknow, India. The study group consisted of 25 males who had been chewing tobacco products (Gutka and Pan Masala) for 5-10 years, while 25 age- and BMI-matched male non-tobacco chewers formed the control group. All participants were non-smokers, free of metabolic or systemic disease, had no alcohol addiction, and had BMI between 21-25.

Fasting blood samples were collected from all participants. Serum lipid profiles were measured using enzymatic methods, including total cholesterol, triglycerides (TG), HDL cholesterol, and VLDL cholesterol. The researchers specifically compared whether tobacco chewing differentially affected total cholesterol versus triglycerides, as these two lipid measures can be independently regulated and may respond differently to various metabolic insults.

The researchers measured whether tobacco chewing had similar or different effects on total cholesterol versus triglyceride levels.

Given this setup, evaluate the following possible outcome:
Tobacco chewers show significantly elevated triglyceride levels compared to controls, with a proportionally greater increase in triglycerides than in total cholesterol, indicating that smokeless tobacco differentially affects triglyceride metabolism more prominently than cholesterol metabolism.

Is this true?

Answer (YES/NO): NO